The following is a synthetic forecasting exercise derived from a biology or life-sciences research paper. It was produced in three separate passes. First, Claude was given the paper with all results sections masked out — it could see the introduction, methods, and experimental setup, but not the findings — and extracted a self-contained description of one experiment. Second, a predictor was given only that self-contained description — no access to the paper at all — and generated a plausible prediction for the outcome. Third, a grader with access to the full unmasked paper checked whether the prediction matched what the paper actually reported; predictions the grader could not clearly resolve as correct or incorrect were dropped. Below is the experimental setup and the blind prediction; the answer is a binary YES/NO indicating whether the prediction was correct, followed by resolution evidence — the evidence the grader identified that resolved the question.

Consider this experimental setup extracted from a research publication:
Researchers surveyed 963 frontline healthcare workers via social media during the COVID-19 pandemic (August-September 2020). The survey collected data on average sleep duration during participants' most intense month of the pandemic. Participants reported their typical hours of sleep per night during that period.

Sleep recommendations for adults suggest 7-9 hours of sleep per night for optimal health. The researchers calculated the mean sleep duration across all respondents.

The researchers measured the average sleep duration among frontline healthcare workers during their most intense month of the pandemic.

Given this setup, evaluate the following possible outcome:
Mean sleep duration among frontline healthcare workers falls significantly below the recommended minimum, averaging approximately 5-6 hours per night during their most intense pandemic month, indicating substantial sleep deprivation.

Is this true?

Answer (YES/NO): NO